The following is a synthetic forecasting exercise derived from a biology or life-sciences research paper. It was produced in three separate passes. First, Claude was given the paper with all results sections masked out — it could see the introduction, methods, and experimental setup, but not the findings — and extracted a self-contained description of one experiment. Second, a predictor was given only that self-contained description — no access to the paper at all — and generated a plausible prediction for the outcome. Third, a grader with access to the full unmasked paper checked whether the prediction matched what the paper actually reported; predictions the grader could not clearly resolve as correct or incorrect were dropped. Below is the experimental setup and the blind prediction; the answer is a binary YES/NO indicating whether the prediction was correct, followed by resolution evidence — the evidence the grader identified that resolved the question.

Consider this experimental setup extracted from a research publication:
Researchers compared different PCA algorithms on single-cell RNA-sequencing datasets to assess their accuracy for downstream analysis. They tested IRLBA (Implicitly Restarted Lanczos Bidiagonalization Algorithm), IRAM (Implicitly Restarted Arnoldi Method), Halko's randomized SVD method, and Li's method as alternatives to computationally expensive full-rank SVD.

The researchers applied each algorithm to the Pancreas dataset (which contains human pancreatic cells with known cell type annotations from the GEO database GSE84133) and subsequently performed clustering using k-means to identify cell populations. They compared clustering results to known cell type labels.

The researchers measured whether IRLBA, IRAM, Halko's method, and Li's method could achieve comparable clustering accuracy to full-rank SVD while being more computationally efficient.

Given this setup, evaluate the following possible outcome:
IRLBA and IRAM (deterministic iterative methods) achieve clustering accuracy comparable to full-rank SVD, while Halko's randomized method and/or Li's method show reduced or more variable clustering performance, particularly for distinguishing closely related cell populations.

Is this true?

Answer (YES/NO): NO